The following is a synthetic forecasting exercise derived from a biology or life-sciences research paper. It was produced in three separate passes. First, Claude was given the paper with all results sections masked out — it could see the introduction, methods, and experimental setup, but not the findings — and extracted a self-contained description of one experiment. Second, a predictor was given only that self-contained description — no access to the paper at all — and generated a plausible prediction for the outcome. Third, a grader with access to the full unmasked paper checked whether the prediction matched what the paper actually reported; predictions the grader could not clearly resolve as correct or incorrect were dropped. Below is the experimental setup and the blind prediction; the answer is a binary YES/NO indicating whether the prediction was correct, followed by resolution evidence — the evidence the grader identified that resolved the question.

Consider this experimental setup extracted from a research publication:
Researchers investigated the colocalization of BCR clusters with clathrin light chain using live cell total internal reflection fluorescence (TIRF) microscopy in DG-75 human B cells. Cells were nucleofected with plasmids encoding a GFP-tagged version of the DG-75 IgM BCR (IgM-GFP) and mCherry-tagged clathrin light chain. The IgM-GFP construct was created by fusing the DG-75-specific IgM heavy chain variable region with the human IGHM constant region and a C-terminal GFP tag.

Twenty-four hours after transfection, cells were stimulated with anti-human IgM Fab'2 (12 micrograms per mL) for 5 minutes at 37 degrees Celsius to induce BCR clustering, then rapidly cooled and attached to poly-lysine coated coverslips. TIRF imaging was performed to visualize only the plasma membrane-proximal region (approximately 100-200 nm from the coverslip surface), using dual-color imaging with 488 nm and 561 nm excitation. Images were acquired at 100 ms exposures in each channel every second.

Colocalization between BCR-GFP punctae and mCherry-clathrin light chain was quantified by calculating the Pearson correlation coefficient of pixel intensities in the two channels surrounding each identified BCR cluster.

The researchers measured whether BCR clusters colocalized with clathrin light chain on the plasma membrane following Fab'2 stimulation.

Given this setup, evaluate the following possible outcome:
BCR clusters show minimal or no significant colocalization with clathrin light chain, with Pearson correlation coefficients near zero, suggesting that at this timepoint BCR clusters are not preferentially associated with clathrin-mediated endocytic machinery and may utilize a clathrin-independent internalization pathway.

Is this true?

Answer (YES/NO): NO